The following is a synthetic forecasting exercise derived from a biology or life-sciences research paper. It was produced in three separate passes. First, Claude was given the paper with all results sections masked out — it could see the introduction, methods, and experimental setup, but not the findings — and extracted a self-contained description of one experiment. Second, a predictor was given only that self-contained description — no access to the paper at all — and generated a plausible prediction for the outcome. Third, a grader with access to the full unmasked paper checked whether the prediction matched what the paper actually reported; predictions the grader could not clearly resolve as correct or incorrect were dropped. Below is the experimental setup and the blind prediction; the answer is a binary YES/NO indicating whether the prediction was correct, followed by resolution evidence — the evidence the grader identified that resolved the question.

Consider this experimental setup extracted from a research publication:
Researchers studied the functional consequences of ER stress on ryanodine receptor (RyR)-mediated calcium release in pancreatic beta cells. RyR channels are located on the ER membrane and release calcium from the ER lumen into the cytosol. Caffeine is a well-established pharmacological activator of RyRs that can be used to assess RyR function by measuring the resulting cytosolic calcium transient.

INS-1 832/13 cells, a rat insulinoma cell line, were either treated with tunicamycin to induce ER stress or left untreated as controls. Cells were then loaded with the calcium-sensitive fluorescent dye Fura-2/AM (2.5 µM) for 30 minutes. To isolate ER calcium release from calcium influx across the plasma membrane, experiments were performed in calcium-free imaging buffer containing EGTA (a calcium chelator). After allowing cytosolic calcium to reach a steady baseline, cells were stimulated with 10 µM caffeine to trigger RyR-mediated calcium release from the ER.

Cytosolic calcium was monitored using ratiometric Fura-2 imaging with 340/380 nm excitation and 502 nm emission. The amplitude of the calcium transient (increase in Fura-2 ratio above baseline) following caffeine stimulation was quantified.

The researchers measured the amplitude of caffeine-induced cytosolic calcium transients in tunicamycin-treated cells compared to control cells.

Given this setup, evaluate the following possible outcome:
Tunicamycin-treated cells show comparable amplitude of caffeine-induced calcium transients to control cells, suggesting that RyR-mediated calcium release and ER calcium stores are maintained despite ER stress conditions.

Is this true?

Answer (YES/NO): NO